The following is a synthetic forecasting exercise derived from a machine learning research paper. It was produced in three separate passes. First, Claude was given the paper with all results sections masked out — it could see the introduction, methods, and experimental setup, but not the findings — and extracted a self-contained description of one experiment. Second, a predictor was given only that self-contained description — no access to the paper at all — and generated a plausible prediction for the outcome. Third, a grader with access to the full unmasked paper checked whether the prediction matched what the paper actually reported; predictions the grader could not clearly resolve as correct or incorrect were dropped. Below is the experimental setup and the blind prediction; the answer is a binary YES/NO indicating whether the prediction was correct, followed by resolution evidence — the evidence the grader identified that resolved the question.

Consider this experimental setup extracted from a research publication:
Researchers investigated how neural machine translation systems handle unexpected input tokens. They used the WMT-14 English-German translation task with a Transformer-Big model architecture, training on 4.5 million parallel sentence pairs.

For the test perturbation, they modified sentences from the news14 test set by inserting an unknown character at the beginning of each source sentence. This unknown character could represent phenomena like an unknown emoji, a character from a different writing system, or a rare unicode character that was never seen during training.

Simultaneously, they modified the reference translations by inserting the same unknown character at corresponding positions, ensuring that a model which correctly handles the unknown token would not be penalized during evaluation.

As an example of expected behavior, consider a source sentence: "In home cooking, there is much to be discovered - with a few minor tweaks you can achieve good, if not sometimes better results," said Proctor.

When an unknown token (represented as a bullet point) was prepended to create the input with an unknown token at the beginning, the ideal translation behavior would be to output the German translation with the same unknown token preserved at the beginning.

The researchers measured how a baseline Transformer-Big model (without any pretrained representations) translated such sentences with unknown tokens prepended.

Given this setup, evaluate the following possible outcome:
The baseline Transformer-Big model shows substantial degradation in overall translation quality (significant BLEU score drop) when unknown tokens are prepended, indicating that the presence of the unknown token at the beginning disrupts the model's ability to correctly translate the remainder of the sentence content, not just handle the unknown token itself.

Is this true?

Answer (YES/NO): YES